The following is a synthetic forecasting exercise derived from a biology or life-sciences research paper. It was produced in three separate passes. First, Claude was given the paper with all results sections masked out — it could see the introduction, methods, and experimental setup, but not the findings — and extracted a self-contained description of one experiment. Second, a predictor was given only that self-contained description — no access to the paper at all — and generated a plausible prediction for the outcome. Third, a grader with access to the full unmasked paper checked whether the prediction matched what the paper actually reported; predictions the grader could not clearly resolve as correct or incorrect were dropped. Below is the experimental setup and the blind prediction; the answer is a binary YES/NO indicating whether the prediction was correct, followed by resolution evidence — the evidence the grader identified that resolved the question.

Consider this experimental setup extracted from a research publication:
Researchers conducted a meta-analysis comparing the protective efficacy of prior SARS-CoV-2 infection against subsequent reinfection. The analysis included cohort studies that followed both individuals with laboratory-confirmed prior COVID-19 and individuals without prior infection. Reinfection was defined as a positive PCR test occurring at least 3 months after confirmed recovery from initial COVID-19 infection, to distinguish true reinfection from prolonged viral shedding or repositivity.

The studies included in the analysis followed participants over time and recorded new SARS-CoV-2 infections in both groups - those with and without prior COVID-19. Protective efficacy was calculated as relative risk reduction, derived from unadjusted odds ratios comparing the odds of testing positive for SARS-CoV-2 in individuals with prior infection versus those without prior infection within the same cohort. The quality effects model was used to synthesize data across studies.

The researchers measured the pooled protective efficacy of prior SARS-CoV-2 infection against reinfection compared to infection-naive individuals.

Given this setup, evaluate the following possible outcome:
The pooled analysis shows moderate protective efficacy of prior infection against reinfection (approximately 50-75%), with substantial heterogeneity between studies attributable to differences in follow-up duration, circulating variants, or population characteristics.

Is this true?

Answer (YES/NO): NO